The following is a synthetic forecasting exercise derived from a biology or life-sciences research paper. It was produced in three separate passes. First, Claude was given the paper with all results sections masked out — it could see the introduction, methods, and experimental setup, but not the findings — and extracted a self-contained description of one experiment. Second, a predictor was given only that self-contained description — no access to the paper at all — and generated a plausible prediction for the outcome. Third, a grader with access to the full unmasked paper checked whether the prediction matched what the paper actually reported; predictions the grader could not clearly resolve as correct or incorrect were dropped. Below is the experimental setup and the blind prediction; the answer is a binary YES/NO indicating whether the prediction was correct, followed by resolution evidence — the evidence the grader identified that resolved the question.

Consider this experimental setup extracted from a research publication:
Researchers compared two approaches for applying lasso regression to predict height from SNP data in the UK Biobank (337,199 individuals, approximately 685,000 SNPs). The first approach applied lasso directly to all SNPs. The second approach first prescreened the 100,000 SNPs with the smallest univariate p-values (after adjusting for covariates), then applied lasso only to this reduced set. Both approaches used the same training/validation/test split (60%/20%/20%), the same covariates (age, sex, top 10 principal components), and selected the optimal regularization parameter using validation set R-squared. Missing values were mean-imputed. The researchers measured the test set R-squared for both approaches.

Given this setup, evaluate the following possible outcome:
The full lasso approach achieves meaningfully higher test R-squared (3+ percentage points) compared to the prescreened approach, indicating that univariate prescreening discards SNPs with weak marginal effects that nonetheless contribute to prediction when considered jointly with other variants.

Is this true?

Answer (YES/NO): NO